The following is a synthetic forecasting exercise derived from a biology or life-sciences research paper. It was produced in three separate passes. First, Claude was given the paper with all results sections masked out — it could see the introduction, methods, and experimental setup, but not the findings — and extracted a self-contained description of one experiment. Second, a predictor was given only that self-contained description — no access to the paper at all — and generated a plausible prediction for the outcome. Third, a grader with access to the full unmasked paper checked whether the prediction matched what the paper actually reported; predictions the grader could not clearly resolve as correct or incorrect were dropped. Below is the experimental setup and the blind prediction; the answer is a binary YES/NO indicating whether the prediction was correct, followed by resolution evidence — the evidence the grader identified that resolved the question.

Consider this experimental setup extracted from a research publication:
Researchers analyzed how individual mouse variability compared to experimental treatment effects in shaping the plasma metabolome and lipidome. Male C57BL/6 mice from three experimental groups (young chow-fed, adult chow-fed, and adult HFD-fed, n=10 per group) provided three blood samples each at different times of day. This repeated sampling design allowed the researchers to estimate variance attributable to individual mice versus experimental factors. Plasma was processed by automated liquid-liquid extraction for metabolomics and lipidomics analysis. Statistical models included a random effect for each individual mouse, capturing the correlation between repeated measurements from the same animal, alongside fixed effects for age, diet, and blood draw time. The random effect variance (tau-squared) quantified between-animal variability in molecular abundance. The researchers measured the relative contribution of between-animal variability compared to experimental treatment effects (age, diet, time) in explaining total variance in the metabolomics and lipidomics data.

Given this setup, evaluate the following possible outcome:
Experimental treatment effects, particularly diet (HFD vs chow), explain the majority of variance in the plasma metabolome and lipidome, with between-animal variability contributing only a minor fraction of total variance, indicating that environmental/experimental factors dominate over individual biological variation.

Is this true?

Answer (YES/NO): NO